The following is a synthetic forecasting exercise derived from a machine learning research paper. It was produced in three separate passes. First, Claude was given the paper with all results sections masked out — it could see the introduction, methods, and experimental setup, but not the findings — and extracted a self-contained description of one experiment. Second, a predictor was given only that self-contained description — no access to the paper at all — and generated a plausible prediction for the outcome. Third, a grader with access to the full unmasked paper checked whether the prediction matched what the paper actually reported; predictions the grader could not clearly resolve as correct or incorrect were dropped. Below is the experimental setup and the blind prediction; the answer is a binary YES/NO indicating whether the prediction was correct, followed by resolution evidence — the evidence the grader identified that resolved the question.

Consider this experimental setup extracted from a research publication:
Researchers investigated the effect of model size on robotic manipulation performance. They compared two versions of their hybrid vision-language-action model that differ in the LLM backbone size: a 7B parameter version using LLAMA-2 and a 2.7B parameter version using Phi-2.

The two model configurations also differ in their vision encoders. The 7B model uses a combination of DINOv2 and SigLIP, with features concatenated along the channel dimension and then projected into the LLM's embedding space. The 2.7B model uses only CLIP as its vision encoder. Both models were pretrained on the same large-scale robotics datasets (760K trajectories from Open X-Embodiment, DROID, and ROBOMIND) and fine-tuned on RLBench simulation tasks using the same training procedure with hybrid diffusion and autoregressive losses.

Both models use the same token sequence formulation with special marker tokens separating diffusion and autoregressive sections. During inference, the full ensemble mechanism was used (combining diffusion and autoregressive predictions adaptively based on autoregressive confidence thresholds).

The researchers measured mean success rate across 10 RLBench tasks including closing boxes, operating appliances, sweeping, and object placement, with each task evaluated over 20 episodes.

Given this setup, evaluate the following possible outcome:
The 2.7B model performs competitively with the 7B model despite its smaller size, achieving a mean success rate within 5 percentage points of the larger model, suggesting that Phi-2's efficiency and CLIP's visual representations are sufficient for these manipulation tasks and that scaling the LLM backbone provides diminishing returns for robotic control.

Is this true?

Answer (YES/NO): NO